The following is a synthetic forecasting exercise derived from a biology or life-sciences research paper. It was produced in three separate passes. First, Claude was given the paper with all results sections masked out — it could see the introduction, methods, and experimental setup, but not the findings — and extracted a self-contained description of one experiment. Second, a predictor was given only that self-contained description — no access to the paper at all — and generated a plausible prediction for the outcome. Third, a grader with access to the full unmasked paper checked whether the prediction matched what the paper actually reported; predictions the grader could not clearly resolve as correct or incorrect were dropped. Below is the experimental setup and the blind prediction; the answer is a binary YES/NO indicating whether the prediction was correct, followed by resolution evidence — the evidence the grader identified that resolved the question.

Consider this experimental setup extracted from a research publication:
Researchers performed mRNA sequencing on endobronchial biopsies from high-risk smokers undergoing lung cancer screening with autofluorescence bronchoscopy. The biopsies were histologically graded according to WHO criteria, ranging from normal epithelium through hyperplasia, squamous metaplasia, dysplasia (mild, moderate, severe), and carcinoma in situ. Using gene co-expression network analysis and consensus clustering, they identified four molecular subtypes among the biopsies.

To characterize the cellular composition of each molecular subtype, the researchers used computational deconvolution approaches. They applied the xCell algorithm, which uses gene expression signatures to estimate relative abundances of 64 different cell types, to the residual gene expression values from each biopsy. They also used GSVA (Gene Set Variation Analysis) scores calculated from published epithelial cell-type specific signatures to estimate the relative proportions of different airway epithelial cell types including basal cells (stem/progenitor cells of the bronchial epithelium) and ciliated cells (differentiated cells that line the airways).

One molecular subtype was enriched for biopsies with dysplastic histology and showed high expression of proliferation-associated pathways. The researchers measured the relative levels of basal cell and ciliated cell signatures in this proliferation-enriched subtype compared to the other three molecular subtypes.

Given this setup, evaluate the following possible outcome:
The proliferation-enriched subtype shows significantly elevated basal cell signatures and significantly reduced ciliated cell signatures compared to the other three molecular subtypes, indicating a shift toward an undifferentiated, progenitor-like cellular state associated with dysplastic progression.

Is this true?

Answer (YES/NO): YES